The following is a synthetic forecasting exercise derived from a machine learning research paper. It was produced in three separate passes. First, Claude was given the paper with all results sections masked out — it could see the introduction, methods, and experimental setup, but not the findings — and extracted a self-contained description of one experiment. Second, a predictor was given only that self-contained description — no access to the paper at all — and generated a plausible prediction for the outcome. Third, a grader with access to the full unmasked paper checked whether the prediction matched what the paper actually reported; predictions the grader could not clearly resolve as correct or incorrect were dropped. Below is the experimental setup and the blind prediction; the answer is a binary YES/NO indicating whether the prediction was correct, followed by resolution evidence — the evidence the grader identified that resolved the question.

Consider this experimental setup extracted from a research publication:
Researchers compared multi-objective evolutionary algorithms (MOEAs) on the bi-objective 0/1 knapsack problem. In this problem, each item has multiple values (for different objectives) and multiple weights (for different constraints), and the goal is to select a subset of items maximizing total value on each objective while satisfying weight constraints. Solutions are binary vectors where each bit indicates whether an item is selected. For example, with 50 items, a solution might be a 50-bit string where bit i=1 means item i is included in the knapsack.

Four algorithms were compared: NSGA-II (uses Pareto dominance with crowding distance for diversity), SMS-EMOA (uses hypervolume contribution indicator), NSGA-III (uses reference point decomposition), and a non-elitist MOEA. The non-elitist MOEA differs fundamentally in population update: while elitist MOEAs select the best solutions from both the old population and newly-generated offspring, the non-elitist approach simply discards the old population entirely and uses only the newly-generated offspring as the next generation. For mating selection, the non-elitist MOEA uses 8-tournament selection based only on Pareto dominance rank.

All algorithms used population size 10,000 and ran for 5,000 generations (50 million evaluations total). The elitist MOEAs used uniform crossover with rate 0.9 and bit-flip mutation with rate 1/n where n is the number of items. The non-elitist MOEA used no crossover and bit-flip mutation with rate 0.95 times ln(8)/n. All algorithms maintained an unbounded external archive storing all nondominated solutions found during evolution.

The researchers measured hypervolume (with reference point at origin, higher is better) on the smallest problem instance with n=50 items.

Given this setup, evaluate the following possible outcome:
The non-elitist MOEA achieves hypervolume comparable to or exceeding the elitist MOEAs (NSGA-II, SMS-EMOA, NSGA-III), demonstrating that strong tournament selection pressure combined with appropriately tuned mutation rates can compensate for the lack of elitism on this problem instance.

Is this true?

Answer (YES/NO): YES